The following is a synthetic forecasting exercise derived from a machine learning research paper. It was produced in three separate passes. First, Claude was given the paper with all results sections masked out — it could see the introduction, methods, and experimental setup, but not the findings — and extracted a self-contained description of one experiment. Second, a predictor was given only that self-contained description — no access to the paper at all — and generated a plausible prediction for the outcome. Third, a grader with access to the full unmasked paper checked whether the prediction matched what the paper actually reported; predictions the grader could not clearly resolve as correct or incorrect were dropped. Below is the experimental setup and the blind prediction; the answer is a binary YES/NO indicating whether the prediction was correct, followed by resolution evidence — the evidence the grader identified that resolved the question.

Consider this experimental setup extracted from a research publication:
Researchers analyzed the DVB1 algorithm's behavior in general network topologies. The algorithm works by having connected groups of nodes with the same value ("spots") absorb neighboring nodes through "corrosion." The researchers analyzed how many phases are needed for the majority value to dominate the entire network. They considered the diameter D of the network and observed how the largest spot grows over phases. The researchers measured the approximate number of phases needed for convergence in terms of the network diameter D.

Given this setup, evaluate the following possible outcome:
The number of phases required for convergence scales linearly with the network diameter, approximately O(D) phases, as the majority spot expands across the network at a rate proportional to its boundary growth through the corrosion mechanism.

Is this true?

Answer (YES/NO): YES